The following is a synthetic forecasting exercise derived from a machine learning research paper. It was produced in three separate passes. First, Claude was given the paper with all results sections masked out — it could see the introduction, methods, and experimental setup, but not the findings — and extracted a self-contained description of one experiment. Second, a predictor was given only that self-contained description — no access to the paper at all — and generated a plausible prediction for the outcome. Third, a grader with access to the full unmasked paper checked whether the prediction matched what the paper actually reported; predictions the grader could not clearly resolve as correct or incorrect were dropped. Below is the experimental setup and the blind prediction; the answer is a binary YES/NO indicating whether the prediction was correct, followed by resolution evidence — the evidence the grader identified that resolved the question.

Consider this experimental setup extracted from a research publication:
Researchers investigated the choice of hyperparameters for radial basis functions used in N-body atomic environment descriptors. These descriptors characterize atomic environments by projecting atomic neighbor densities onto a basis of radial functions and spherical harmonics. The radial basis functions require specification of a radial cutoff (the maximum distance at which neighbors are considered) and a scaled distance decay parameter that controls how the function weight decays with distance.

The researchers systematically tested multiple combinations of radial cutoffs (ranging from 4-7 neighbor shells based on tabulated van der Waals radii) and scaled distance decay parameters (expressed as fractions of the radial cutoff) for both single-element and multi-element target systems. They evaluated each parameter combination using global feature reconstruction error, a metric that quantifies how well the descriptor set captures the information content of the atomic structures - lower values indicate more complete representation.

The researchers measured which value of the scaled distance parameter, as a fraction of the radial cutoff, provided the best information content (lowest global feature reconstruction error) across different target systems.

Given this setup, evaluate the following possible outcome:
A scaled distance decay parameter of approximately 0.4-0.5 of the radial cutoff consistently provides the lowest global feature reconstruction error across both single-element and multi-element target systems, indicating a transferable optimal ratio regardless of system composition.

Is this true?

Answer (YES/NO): NO